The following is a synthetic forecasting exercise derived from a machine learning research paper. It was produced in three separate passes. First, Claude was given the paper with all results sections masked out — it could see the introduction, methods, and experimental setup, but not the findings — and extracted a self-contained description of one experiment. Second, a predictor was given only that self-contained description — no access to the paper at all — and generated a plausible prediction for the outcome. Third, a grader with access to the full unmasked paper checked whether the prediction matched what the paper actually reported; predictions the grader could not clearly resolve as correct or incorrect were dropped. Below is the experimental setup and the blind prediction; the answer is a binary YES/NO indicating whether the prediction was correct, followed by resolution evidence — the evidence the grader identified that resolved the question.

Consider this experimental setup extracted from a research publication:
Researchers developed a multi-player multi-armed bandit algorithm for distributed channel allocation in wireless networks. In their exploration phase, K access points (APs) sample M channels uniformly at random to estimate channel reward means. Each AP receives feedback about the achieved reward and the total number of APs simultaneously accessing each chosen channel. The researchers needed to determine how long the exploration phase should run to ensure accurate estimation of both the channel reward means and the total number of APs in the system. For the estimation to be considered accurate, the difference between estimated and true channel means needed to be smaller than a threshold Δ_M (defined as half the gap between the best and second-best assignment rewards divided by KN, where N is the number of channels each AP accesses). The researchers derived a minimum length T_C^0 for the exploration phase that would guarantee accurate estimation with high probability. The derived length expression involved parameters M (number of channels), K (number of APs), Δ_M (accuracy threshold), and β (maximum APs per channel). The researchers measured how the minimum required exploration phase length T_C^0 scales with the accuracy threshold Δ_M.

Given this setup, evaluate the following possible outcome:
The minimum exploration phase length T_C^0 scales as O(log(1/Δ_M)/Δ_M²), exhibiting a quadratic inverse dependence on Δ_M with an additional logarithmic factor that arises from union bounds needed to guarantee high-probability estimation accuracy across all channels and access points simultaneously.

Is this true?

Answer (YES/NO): NO